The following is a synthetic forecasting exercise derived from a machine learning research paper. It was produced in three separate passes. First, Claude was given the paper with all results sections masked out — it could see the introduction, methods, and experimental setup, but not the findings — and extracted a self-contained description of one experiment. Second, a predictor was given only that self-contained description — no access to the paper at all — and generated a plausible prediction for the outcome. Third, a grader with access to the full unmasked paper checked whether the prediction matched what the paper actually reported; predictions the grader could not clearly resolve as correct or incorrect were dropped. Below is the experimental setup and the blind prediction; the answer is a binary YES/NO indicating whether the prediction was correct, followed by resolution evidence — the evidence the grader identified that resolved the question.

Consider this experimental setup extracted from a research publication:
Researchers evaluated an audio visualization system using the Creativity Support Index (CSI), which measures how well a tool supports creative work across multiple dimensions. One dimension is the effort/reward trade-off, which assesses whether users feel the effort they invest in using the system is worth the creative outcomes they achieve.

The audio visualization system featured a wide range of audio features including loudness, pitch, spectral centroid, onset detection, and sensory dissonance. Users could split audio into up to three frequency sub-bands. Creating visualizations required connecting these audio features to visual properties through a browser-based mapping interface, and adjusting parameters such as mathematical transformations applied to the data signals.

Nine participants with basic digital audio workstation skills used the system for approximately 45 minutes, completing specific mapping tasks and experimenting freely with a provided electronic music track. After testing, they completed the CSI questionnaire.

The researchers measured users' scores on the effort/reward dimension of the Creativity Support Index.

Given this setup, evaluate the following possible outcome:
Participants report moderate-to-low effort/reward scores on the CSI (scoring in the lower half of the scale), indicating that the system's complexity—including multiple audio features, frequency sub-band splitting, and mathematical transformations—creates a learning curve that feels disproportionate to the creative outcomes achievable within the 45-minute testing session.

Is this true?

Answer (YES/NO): YES